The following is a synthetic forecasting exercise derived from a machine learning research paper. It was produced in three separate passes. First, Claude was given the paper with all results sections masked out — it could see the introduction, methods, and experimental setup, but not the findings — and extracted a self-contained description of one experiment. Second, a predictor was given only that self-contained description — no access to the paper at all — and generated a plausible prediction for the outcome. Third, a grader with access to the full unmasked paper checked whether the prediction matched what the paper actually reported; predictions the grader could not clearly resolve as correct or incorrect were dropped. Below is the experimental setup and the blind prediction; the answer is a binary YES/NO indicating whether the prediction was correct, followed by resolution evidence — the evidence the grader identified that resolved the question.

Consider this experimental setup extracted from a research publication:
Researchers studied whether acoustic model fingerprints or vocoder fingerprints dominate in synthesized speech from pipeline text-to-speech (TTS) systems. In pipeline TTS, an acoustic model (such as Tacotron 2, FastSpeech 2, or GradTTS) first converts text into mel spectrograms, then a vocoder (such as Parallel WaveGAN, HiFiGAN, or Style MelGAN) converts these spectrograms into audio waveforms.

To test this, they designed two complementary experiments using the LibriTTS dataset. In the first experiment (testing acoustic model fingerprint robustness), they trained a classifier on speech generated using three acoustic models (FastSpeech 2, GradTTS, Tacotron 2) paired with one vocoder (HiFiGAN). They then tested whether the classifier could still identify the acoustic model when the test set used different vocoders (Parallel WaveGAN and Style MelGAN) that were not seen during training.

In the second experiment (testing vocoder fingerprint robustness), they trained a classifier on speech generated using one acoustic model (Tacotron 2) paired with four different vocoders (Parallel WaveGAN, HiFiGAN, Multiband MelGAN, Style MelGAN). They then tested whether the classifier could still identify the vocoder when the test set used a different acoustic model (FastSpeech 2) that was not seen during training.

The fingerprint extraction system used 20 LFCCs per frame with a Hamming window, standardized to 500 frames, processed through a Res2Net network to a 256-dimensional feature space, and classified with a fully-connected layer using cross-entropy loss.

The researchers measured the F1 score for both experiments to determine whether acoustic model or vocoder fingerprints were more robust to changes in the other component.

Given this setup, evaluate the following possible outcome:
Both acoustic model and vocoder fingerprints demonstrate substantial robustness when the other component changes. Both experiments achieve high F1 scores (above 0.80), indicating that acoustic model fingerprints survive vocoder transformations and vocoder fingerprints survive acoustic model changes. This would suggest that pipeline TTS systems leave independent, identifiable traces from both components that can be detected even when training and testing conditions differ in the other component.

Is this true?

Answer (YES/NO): NO